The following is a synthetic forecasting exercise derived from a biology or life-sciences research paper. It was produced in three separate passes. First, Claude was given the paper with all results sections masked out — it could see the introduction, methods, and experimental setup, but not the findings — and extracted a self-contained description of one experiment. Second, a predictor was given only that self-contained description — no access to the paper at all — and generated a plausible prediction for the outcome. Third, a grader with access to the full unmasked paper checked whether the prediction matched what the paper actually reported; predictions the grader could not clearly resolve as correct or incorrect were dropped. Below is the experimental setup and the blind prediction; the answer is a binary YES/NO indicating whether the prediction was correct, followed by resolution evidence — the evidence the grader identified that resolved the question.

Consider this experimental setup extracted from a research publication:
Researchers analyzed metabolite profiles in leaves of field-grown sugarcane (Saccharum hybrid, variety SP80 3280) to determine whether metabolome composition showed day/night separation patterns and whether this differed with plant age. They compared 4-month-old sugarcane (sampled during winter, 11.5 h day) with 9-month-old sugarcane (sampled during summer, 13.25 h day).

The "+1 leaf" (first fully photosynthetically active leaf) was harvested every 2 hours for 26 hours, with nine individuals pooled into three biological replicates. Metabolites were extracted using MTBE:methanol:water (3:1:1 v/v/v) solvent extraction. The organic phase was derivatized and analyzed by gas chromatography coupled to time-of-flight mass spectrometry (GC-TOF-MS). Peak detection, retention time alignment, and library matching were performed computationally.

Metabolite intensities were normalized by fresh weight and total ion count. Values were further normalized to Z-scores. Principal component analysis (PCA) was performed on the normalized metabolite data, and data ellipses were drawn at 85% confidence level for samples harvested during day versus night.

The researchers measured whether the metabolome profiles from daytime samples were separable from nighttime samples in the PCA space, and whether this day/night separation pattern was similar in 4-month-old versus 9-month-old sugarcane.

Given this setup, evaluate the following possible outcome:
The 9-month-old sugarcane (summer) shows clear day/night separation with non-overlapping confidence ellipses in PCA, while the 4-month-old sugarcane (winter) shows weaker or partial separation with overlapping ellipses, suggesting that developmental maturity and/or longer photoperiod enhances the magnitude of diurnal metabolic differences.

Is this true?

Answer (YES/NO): NO